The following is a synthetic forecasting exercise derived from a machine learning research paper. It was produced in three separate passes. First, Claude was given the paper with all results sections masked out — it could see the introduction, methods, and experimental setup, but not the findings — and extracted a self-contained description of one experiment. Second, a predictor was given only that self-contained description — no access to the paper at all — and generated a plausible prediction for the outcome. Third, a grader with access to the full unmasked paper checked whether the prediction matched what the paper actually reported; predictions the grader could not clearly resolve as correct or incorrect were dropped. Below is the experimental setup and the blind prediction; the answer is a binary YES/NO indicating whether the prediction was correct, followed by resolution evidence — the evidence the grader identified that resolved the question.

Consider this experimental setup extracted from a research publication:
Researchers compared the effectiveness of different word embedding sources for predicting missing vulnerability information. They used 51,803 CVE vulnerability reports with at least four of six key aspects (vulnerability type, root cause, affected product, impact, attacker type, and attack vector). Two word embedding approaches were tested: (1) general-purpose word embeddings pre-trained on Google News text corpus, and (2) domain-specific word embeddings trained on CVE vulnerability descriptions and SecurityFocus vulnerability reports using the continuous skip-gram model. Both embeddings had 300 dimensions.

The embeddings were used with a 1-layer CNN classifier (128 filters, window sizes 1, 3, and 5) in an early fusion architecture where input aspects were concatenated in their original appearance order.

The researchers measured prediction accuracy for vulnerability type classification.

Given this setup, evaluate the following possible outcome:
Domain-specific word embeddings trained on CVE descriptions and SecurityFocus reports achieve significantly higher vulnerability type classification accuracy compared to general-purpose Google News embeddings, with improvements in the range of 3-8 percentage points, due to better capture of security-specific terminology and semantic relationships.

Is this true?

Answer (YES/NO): NO